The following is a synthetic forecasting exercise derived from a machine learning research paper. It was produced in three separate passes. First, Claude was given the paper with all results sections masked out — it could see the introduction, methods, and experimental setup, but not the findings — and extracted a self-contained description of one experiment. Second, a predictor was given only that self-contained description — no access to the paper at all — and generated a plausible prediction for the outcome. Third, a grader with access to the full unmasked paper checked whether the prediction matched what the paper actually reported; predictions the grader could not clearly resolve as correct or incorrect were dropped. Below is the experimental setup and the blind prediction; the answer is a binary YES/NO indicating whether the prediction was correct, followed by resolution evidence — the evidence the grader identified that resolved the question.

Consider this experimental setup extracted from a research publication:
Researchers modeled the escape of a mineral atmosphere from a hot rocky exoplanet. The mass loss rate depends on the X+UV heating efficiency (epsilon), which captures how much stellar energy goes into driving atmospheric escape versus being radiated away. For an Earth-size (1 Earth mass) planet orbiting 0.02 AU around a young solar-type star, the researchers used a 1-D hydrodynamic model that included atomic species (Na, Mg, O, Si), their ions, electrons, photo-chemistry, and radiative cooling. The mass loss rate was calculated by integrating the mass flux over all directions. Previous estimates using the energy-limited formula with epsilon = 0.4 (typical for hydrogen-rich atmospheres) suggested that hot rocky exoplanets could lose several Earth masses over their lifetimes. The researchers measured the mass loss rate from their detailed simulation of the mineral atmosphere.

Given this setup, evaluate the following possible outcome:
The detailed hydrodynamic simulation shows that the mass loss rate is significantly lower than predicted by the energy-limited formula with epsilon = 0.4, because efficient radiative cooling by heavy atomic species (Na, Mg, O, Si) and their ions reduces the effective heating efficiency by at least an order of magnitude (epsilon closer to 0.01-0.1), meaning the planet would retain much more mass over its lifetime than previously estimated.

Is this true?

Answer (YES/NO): NO